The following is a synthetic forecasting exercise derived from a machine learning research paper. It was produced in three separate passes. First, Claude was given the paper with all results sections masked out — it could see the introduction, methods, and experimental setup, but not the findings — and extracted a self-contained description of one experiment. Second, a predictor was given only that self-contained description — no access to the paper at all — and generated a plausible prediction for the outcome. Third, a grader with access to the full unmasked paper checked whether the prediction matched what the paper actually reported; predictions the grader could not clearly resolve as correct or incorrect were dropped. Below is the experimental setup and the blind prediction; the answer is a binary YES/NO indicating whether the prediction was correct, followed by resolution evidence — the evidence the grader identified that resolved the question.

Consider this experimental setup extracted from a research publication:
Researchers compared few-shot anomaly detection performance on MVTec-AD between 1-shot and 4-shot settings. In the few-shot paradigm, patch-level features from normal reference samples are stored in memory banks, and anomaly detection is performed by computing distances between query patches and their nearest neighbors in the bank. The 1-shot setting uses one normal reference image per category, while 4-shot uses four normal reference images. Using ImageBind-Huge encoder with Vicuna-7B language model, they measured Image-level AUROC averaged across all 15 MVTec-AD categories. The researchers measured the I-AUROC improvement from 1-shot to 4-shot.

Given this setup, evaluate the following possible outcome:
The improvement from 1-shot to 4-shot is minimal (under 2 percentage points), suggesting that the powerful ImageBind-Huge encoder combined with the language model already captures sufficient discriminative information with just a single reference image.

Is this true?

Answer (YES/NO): NO